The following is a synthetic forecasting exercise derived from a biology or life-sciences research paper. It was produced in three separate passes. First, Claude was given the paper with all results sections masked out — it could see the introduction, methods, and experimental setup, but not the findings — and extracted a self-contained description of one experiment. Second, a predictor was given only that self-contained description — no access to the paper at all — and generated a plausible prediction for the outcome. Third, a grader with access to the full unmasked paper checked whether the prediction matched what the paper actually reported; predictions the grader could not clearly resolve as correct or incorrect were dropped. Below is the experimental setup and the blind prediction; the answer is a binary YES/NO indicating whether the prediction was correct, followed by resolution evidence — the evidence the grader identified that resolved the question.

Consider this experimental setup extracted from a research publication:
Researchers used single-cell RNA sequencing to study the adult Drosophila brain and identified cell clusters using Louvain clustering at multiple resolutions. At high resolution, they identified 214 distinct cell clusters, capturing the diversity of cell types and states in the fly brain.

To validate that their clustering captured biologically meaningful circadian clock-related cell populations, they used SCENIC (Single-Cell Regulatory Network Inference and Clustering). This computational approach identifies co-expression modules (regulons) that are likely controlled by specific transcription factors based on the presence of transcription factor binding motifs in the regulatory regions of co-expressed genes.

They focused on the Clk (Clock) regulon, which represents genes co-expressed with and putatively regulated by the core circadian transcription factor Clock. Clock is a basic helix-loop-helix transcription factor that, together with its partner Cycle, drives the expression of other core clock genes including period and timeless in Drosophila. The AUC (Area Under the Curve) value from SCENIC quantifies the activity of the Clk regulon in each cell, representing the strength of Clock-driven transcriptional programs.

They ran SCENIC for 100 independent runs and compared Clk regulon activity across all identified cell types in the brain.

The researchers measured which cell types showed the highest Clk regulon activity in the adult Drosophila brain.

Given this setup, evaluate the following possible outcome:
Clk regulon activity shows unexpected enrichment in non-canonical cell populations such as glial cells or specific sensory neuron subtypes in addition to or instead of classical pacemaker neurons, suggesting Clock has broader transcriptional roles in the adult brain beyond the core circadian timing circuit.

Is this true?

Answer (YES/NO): YES